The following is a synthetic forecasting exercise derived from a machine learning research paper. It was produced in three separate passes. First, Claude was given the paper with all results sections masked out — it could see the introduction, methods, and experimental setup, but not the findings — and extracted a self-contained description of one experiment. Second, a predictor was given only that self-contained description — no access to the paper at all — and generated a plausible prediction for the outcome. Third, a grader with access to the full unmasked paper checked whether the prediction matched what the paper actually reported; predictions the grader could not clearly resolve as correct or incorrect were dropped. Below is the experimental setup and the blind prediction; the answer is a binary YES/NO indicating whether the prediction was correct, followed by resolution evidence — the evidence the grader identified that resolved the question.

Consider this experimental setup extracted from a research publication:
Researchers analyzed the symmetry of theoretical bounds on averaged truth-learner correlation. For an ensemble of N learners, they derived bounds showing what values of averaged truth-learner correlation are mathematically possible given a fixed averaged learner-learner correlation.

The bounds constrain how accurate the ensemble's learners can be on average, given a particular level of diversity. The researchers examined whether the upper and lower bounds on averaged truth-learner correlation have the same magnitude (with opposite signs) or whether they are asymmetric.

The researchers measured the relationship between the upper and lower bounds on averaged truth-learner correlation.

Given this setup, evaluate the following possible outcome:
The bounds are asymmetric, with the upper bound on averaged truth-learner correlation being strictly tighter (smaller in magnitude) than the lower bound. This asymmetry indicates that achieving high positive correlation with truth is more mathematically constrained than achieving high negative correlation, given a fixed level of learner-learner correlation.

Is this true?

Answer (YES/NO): NO